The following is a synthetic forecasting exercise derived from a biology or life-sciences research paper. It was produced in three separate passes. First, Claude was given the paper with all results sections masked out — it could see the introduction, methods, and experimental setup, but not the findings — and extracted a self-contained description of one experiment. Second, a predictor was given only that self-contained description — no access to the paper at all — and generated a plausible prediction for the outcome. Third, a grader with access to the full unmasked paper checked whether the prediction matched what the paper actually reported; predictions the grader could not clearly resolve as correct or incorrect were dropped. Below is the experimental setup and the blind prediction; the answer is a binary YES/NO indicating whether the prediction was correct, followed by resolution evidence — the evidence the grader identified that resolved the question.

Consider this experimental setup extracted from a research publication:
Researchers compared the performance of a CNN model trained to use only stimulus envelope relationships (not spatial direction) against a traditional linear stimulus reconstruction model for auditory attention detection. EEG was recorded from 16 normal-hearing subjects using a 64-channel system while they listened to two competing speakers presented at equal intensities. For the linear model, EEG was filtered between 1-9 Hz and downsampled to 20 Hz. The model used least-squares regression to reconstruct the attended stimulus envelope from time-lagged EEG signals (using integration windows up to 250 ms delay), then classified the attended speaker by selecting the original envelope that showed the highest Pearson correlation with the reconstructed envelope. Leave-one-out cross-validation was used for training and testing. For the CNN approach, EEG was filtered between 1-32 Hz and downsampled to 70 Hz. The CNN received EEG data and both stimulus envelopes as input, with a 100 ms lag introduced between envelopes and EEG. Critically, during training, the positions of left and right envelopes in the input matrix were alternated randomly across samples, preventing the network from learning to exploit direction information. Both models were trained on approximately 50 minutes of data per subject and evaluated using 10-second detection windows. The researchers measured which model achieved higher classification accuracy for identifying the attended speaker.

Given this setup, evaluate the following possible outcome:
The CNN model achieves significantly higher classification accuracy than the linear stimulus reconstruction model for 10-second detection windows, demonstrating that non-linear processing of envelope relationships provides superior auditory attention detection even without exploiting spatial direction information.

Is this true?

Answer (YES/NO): NO